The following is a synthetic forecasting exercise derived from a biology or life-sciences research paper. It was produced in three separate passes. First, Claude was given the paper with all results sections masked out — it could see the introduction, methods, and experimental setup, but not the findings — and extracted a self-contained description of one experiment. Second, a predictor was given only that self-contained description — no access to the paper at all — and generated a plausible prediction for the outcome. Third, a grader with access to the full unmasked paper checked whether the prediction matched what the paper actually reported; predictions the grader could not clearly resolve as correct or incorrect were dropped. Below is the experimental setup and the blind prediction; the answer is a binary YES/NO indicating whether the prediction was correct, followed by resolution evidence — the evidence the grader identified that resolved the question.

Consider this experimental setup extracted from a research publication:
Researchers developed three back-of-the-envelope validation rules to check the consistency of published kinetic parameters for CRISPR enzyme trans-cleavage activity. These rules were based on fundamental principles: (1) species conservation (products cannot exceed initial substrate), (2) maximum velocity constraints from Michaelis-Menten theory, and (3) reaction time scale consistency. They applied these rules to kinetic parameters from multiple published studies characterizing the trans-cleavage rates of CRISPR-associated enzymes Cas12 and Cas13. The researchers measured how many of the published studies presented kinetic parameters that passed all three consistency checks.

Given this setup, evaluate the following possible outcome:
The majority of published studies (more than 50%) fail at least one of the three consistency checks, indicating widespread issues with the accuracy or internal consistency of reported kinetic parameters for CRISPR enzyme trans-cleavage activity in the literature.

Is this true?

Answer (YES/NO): YES